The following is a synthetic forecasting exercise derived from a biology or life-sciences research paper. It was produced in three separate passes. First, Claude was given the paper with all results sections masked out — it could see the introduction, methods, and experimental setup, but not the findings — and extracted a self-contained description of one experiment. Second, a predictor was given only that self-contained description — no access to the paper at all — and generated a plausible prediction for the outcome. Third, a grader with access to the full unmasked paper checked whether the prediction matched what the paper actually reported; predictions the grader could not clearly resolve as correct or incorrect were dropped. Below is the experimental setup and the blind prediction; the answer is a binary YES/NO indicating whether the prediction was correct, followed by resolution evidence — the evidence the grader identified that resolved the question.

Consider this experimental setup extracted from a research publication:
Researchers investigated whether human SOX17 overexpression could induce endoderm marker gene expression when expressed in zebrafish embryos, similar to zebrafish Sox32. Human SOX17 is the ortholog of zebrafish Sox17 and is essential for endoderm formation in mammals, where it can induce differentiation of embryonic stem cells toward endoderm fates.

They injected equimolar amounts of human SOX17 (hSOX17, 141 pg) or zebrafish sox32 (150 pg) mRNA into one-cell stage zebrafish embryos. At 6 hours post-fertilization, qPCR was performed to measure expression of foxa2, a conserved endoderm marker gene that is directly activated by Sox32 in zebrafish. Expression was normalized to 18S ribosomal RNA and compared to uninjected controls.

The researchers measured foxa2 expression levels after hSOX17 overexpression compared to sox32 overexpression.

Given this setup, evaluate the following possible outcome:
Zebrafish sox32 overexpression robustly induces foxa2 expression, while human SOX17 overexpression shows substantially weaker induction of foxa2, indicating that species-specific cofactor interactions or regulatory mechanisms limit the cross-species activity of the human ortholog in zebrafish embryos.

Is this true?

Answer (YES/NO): NO